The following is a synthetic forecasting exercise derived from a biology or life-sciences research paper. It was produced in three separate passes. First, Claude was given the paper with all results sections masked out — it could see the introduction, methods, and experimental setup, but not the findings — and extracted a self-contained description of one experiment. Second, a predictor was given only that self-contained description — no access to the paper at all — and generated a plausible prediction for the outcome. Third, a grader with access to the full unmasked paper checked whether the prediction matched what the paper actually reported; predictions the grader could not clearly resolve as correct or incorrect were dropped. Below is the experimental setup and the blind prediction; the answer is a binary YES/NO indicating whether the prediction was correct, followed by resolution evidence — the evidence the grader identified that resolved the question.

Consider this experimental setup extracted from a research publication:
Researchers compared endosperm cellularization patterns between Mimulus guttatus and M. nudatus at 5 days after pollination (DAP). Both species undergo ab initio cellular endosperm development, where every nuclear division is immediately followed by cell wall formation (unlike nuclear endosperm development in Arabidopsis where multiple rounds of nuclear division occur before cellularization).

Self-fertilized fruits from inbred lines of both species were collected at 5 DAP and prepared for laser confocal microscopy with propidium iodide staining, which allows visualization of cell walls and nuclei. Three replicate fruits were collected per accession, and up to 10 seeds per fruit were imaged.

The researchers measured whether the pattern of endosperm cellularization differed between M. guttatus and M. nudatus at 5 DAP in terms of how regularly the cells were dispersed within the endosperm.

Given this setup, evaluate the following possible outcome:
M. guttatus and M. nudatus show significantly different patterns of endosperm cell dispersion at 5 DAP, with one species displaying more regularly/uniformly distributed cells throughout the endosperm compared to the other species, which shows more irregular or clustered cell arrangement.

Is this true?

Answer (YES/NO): YES